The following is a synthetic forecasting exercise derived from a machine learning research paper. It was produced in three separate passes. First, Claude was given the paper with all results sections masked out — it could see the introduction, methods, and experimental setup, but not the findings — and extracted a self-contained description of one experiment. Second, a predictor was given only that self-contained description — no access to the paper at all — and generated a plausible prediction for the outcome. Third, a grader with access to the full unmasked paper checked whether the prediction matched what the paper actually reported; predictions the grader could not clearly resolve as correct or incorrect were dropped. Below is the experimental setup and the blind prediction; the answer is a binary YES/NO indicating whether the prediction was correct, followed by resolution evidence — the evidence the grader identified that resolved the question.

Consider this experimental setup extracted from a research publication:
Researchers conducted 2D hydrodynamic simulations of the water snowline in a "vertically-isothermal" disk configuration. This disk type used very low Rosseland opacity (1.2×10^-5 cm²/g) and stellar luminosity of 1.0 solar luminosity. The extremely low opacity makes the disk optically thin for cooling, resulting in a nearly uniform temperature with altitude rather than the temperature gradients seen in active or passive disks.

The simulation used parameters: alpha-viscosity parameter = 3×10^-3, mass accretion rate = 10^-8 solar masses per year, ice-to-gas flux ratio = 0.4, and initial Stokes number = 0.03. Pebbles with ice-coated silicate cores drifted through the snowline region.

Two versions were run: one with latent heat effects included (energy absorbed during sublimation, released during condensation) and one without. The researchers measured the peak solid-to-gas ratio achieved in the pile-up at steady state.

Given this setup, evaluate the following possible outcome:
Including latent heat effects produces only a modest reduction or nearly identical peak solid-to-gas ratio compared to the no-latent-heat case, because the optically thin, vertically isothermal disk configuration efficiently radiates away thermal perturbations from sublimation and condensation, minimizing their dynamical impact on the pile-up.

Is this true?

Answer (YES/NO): YES